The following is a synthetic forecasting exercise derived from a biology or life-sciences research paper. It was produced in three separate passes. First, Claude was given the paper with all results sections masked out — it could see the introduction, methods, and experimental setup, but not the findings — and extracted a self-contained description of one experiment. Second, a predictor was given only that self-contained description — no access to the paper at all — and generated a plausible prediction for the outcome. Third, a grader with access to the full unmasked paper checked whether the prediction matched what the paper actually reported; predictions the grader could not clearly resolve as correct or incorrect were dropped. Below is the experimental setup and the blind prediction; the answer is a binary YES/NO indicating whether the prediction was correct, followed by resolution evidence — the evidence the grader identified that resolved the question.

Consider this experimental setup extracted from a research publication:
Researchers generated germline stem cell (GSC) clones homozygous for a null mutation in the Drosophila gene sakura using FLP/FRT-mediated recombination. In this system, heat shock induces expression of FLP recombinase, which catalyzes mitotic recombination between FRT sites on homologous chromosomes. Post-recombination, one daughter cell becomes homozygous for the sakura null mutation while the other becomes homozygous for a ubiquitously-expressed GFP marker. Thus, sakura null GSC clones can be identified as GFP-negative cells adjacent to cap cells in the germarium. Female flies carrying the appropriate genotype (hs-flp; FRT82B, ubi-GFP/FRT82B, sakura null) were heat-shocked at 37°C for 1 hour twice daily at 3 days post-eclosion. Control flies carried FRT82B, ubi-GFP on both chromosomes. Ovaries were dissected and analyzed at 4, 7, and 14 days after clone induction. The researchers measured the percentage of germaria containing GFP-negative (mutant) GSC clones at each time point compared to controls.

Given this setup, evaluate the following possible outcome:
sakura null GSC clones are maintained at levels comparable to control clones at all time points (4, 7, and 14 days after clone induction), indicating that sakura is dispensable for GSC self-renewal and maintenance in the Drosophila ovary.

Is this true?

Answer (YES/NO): NO